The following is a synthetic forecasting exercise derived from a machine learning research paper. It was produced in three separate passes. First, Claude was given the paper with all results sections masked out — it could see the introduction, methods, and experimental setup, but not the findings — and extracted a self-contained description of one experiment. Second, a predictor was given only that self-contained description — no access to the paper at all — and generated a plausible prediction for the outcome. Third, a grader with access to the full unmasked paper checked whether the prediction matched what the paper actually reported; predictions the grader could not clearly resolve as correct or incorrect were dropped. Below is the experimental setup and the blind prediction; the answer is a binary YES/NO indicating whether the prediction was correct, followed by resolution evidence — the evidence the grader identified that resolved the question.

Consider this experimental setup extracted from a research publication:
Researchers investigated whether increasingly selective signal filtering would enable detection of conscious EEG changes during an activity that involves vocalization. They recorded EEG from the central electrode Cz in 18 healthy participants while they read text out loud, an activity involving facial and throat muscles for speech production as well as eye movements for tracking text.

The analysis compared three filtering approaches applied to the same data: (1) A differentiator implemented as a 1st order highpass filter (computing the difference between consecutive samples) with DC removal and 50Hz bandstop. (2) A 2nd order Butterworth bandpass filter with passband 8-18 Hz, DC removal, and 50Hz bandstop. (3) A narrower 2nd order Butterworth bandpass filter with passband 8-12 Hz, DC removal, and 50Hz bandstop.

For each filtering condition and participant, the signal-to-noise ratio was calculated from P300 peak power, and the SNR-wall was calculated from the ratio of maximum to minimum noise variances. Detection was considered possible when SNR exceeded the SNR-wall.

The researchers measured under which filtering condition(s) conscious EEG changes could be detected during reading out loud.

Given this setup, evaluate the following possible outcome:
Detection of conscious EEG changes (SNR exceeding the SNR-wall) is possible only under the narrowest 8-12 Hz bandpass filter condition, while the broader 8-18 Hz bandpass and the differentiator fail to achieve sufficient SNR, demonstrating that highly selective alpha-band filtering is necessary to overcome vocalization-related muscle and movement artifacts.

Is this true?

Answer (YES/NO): YES